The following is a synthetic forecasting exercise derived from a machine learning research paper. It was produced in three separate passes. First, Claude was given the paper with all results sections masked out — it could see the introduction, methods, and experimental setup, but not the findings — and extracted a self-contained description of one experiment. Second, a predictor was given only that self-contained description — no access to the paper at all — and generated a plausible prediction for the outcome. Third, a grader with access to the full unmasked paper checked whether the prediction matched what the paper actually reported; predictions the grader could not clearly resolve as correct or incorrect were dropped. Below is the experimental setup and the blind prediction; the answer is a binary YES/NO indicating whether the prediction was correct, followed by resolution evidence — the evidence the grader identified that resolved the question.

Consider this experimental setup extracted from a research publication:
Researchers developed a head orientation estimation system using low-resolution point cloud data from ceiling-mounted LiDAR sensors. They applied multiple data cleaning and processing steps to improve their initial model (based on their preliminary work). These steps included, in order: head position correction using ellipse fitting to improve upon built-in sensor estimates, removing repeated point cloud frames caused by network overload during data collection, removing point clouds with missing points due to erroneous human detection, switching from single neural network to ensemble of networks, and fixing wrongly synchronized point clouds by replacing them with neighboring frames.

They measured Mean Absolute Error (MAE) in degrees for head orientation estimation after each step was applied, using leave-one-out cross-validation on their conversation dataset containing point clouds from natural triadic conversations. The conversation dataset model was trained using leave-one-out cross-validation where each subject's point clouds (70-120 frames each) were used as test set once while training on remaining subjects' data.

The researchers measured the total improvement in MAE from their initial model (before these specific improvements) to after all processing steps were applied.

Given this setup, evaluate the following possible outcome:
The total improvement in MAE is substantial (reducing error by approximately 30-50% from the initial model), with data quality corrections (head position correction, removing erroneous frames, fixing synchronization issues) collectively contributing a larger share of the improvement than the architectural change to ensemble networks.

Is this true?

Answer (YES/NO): YES